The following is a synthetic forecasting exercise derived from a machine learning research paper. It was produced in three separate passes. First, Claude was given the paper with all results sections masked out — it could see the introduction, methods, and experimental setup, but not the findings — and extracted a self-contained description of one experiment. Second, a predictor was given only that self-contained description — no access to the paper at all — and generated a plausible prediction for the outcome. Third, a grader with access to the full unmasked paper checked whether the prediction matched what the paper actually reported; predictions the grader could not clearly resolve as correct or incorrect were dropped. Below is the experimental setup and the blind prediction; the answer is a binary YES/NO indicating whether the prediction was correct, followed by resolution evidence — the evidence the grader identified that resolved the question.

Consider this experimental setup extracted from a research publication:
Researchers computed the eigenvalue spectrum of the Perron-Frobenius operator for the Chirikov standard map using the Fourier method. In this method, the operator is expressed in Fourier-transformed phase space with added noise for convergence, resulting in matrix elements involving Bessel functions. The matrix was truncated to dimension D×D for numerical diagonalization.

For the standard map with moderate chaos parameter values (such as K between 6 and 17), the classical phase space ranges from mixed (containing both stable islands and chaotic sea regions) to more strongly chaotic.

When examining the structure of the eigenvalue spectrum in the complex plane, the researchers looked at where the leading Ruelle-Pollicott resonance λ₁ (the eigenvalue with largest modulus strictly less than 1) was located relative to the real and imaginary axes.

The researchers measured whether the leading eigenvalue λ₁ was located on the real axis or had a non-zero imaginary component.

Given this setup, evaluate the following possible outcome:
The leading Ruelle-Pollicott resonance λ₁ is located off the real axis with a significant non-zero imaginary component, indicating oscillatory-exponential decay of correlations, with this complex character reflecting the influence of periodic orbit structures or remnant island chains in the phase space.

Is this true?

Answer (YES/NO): NO